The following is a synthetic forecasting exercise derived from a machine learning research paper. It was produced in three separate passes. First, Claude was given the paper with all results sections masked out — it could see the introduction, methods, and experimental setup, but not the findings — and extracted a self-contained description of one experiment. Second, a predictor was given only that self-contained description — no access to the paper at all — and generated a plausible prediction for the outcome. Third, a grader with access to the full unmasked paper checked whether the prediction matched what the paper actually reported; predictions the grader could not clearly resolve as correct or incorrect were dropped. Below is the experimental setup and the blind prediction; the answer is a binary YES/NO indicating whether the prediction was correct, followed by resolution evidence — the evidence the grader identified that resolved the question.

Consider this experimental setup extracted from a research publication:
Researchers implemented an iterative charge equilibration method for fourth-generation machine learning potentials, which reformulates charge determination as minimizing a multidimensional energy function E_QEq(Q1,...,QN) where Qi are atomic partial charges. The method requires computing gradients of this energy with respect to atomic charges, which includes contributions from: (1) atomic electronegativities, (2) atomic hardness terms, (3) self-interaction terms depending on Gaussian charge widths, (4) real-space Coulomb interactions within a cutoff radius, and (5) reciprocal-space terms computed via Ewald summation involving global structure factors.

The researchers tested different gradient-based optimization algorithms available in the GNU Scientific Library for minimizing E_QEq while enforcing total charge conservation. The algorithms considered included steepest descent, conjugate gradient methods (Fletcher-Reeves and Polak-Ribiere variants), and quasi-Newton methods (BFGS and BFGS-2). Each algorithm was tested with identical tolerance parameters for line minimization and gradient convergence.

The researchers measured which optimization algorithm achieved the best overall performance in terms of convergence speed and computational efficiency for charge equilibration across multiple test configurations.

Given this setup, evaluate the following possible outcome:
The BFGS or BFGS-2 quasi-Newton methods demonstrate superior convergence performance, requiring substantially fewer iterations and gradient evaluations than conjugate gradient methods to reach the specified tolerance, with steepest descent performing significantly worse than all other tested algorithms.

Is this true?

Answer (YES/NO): YES